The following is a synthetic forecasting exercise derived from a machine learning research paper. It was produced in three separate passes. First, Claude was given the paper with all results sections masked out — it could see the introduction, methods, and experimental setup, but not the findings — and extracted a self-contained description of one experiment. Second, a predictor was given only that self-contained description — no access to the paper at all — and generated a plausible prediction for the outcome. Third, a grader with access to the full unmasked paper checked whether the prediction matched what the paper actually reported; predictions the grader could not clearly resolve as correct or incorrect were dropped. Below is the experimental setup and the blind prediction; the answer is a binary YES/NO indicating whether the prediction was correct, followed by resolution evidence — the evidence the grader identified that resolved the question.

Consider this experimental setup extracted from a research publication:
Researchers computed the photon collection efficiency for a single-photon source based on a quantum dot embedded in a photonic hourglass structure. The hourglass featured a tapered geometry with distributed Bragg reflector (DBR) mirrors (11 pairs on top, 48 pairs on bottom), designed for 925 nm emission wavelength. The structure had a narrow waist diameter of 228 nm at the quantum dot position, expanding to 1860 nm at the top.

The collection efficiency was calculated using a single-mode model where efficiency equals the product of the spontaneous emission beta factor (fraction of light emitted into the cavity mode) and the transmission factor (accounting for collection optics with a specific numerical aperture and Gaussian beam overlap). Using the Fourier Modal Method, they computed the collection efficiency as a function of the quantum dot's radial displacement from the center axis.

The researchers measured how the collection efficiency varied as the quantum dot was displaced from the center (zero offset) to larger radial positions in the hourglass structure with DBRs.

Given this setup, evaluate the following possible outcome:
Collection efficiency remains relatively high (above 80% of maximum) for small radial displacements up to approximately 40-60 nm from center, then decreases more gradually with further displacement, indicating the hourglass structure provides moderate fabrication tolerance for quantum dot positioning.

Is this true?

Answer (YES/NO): NO